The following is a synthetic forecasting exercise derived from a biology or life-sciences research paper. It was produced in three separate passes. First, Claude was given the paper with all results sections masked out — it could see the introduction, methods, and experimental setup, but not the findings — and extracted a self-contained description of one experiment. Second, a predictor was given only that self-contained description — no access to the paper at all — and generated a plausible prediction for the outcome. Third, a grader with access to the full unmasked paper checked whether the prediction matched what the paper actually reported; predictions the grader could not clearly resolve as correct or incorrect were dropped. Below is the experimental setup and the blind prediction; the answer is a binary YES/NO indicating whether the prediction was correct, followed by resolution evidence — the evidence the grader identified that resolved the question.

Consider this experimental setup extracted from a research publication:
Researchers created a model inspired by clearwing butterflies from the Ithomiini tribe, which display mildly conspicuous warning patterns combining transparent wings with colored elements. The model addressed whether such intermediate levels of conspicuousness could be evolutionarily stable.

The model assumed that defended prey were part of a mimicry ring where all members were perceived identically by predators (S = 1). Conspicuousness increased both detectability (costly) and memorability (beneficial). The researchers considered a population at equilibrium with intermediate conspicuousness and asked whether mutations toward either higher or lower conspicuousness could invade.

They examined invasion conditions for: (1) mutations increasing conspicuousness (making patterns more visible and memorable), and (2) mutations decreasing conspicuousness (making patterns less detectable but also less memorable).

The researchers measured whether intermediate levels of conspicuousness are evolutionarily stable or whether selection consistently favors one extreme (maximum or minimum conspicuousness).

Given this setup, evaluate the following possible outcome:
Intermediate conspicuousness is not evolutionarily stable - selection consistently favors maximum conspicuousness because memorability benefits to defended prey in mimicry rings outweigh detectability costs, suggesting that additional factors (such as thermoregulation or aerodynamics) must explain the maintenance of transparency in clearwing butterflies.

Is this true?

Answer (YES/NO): NO